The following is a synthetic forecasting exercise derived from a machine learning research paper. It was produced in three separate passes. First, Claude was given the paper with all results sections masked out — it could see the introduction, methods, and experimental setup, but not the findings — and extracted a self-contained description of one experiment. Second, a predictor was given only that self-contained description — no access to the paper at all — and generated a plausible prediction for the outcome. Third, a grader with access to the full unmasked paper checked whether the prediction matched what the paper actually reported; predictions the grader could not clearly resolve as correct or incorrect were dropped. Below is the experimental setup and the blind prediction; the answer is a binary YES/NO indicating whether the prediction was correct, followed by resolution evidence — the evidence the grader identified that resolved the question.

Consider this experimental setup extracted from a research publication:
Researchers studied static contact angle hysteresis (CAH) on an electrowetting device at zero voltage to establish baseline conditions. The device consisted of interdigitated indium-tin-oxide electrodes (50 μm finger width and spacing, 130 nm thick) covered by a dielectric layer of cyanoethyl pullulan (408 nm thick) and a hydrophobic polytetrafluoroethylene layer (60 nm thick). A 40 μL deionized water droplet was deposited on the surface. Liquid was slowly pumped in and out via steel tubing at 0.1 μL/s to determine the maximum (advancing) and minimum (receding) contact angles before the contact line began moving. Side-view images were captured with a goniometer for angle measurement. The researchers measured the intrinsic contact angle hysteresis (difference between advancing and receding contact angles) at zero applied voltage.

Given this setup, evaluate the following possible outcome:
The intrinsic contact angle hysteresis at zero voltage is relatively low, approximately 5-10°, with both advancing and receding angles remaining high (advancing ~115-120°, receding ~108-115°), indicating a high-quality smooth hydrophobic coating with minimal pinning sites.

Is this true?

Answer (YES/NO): NO